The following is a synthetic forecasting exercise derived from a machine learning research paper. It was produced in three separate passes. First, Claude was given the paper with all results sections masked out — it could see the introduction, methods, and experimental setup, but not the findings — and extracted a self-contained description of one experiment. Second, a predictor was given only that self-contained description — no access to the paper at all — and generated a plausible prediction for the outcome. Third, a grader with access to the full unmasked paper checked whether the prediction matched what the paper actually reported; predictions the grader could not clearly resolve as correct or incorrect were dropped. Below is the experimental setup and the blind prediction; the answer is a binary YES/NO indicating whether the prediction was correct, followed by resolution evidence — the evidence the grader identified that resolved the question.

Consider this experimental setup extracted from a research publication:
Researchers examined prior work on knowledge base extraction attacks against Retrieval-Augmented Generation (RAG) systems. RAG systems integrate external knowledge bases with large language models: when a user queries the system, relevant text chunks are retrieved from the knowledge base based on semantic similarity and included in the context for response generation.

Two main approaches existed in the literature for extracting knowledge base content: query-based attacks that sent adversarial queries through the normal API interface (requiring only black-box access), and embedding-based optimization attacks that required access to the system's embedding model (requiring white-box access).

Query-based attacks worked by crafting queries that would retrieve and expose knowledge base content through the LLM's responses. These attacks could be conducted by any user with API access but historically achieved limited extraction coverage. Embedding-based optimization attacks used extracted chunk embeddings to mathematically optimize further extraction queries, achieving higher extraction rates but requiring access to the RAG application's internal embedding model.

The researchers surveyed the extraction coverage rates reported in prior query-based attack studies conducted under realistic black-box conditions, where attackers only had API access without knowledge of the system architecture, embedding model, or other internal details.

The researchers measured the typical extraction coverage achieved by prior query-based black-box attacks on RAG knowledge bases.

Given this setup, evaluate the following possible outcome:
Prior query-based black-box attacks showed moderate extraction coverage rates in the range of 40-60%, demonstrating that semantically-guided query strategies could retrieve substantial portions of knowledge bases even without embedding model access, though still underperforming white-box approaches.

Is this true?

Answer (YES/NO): NO